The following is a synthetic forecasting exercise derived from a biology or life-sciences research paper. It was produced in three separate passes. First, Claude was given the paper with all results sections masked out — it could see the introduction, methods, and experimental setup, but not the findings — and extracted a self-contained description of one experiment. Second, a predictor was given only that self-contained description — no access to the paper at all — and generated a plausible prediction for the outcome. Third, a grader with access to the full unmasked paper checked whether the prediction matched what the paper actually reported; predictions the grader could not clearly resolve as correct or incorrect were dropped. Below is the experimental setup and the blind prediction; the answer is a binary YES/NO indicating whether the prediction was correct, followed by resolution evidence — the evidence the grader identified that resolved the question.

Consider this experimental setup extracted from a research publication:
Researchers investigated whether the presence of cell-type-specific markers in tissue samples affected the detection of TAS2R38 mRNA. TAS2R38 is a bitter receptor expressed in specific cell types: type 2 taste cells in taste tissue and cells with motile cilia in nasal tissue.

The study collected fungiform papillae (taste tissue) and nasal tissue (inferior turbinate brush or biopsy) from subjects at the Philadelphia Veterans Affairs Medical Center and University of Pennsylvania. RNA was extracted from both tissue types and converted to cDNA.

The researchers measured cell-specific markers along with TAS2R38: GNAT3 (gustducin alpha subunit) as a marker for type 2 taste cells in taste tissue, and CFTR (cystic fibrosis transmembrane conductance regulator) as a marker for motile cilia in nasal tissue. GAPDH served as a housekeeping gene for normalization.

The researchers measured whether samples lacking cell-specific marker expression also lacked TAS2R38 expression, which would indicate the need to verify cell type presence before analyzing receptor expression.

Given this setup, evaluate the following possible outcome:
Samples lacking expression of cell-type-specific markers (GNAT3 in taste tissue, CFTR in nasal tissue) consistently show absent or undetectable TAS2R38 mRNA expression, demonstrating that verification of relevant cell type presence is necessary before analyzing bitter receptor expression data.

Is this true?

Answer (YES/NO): NO